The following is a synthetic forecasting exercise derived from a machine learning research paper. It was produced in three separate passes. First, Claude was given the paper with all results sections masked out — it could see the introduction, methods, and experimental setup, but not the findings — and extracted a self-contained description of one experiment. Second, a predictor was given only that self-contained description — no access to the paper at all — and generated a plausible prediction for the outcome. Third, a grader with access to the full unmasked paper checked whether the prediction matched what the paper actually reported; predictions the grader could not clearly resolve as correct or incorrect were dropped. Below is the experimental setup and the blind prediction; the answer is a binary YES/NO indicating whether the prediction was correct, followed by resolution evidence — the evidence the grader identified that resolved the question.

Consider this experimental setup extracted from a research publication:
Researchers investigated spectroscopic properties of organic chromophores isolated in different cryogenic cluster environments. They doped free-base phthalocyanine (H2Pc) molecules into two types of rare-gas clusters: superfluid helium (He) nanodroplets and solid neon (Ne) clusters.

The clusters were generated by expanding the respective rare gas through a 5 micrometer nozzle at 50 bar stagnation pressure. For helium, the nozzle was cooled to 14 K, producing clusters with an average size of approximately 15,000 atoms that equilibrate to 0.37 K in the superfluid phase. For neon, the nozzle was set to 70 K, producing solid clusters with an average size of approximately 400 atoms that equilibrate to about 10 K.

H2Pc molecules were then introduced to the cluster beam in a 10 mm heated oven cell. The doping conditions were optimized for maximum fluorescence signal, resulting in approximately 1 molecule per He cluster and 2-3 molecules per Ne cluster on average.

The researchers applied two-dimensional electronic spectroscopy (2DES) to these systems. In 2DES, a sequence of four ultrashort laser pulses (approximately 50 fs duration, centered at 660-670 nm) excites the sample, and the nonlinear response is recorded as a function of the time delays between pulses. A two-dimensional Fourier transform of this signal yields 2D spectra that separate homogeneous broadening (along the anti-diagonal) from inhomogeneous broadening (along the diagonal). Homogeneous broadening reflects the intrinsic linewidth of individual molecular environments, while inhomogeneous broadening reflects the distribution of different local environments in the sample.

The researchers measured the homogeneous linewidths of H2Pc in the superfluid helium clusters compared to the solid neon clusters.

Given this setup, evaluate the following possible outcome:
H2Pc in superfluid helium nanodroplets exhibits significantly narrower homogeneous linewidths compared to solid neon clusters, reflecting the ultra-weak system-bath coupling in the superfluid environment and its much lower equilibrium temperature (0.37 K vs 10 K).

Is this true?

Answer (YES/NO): YES